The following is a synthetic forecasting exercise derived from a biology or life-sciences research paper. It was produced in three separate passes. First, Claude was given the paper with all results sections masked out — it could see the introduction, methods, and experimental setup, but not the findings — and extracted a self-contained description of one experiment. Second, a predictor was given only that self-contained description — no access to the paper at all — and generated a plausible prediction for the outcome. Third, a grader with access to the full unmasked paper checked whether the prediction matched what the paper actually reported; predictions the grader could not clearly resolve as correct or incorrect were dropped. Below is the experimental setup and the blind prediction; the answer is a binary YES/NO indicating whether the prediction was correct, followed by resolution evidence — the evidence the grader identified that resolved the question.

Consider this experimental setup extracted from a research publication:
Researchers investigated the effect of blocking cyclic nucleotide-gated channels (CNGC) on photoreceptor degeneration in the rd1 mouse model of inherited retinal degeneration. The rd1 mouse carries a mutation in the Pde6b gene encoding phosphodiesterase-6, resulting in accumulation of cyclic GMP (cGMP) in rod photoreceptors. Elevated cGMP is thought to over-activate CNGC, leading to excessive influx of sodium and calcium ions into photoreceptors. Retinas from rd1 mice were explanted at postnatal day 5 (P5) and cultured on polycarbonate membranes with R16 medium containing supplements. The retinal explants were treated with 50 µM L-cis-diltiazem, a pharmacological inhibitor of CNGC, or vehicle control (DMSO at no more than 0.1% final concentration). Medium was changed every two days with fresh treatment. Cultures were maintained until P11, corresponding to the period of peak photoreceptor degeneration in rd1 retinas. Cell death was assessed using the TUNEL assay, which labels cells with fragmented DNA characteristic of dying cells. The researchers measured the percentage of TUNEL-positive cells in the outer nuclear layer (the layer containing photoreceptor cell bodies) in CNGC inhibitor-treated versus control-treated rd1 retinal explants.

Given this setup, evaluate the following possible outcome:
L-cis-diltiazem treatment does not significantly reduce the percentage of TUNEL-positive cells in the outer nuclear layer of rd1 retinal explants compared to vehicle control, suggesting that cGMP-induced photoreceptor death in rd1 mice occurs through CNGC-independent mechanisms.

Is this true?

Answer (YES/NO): NO